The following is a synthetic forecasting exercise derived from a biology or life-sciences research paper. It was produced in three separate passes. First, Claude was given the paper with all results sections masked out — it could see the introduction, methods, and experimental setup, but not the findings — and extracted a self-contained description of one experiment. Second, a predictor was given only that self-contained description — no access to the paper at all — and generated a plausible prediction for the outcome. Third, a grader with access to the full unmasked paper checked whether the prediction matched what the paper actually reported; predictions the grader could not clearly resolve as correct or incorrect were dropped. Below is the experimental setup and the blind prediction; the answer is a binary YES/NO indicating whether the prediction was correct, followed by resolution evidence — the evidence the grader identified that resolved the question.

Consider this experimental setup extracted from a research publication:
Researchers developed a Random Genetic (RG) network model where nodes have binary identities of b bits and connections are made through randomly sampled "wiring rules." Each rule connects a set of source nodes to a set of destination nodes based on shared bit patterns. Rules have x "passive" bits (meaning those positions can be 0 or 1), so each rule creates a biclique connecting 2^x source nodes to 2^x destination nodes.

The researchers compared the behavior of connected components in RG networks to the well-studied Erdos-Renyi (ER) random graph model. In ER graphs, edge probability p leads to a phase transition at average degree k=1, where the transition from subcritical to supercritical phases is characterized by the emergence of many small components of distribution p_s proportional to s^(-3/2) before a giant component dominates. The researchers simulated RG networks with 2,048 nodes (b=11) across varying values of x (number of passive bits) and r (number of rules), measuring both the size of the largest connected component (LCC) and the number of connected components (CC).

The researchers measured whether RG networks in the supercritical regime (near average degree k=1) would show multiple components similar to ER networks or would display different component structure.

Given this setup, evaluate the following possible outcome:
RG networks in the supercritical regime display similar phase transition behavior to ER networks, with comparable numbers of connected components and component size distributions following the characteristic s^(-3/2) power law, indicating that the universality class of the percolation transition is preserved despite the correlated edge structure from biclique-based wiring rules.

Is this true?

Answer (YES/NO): NO